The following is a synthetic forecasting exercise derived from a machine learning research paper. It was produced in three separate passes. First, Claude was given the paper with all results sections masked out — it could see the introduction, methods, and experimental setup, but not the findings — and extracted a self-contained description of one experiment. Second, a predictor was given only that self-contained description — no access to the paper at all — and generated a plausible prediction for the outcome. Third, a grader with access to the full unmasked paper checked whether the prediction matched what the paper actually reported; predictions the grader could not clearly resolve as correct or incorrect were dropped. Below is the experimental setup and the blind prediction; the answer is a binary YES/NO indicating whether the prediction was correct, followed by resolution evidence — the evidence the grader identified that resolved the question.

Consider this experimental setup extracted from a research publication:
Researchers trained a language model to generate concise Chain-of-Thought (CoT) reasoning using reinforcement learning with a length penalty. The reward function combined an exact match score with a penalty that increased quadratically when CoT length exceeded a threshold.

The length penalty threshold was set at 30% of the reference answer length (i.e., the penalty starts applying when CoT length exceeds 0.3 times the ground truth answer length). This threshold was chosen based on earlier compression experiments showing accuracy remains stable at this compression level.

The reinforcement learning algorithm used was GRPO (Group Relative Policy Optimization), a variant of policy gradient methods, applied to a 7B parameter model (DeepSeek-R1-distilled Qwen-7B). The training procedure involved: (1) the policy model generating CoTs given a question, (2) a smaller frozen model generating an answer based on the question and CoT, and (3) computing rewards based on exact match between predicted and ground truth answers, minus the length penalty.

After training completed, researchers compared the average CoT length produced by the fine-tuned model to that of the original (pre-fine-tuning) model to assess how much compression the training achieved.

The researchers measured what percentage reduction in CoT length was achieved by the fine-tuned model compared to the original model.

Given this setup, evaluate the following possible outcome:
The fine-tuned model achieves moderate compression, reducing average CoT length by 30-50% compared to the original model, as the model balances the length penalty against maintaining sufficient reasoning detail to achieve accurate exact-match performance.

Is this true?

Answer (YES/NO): NO